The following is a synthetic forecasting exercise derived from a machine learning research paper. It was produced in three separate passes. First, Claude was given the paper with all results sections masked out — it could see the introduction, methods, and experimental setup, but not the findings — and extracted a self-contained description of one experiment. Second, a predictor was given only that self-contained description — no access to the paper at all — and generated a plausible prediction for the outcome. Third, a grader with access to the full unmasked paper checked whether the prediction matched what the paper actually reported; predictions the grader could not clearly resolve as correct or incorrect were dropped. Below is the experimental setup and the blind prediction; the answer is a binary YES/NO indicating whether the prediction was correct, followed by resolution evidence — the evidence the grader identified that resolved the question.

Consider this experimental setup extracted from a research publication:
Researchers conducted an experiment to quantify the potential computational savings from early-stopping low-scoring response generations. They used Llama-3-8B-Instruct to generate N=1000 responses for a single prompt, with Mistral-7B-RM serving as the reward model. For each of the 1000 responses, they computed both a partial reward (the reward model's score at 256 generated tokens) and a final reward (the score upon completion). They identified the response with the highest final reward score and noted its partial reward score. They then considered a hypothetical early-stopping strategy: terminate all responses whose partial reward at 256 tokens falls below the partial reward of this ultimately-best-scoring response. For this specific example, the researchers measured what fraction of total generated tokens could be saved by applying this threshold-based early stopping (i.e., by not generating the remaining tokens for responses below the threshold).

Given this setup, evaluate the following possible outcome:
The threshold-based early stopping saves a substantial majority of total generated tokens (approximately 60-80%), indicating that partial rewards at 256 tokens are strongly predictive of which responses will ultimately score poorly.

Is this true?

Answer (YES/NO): NO